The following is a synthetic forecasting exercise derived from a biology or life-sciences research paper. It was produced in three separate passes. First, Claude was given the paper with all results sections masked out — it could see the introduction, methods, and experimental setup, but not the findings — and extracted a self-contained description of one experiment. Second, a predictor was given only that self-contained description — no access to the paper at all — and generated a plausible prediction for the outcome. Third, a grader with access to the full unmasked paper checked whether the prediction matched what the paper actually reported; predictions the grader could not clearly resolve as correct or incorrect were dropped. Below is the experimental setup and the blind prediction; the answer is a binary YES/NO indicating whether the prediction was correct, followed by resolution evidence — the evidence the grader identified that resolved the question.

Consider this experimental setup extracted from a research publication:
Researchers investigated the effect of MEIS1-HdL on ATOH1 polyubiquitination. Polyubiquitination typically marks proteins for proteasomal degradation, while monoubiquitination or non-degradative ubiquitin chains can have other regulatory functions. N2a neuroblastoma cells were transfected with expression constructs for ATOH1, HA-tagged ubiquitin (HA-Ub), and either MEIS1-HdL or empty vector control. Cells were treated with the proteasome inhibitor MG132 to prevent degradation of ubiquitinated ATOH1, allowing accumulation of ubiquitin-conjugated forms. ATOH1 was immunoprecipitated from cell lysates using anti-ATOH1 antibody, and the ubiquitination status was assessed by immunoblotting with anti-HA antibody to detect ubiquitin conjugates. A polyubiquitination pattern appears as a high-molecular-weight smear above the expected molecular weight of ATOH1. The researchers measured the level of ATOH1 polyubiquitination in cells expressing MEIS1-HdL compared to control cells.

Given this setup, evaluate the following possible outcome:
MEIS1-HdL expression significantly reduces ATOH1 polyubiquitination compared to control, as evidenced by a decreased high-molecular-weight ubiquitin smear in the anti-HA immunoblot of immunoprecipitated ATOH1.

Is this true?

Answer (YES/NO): YES